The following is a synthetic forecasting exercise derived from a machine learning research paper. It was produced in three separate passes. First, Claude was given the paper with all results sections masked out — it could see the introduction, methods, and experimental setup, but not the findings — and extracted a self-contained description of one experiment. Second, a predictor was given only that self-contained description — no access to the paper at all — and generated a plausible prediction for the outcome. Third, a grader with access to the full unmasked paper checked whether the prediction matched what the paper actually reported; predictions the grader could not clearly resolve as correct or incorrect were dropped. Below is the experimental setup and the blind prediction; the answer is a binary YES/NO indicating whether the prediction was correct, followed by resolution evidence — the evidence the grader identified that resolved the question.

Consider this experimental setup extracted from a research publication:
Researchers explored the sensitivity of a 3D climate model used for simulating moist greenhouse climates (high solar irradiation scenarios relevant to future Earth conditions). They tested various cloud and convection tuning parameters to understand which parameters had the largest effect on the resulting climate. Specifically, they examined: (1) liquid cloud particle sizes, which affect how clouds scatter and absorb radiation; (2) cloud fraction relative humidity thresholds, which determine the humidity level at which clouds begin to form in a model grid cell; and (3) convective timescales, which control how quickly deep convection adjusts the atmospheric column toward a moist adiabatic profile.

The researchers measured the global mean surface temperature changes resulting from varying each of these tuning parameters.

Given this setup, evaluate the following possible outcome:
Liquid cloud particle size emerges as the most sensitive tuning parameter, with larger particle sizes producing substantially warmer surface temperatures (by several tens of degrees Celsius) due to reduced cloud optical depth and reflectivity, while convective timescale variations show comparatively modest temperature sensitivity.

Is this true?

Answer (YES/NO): NO